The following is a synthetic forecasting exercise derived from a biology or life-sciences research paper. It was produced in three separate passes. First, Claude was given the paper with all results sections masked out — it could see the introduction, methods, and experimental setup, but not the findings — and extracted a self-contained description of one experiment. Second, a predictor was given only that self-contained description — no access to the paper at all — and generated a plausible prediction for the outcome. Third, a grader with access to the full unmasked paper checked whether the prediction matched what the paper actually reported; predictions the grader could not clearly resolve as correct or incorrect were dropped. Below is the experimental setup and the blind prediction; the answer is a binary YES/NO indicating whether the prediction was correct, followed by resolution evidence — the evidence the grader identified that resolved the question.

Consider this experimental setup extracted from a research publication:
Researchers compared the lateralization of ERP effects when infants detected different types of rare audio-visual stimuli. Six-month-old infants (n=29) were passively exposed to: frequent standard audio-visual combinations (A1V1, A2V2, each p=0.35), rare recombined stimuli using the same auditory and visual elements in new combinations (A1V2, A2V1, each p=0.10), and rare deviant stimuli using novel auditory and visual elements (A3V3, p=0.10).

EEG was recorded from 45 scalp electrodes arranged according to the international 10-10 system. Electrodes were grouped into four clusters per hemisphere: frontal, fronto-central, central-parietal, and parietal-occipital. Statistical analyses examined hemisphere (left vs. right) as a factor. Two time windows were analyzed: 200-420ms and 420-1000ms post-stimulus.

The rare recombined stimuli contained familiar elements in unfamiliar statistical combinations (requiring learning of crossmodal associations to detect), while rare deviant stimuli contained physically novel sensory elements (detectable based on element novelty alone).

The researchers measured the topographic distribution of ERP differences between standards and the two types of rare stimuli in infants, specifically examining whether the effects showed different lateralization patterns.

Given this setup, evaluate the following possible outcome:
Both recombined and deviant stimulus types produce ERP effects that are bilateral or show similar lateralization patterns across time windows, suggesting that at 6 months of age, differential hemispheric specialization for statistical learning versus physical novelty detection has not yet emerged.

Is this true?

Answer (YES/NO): NO